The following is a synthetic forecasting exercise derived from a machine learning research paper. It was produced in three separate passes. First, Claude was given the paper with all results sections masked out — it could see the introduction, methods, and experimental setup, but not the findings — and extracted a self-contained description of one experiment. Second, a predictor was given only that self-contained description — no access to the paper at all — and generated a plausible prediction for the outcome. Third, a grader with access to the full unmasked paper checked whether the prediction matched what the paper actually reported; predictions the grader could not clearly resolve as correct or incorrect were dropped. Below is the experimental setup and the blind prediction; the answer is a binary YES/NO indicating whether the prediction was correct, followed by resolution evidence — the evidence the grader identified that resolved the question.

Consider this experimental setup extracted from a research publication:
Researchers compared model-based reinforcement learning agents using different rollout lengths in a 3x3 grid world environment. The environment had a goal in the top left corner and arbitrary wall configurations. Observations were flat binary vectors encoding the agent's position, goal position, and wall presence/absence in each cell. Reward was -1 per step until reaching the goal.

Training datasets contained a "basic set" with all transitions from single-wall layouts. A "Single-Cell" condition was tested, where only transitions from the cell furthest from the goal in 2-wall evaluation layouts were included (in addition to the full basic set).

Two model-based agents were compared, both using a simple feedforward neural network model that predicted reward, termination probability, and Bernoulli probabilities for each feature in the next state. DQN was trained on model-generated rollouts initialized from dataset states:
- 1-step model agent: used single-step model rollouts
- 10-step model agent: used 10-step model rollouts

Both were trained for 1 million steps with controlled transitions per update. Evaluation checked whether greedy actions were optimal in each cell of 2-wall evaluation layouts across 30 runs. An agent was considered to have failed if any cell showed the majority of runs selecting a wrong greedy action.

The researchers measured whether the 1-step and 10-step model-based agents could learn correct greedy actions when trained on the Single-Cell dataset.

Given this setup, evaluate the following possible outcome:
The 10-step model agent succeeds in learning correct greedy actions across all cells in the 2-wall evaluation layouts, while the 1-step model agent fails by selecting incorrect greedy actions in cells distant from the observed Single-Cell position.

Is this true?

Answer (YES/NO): YES